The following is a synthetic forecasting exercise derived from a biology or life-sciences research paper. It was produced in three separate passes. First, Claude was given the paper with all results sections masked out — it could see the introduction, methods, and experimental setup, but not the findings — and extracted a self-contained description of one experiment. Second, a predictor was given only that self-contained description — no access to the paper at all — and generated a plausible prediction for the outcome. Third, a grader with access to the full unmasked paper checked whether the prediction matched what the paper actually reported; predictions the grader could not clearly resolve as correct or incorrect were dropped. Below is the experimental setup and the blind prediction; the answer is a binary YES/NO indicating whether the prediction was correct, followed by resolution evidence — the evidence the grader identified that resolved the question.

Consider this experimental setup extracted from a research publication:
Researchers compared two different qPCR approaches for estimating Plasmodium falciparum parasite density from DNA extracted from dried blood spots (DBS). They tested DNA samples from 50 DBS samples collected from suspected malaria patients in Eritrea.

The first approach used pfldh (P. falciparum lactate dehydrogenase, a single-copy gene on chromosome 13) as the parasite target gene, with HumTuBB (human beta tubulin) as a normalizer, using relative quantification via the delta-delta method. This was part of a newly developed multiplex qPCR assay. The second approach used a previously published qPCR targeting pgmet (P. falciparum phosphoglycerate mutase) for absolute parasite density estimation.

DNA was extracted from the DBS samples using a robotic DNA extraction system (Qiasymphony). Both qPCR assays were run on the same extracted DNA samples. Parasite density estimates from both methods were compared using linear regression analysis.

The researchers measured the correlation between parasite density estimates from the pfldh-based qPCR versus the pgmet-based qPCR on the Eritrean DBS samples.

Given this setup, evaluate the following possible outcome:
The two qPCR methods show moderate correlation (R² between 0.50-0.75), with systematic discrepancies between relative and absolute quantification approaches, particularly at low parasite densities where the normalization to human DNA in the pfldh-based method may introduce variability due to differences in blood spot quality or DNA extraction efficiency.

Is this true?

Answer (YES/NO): NO